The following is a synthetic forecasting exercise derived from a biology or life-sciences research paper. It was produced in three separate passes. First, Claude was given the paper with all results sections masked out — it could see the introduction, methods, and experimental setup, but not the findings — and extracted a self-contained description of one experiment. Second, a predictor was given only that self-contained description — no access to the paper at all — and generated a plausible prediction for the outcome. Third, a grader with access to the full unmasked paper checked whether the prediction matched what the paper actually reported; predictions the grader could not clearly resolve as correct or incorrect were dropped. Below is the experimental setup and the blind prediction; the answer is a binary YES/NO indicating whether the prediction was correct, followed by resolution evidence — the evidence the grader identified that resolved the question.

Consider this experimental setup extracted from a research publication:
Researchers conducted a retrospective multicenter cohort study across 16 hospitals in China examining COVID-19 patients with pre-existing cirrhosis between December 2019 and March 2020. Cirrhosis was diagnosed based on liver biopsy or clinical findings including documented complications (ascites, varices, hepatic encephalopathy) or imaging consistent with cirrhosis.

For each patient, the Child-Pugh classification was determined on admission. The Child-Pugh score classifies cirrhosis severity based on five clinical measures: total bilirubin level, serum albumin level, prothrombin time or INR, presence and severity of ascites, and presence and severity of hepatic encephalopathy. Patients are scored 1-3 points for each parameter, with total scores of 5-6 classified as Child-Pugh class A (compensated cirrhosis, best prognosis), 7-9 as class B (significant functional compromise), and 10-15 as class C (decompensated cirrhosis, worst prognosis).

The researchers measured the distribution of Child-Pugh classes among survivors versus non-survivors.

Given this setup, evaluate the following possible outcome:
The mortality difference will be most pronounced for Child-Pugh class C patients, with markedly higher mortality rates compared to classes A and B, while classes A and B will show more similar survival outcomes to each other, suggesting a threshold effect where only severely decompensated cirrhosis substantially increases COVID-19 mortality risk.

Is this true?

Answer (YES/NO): NO